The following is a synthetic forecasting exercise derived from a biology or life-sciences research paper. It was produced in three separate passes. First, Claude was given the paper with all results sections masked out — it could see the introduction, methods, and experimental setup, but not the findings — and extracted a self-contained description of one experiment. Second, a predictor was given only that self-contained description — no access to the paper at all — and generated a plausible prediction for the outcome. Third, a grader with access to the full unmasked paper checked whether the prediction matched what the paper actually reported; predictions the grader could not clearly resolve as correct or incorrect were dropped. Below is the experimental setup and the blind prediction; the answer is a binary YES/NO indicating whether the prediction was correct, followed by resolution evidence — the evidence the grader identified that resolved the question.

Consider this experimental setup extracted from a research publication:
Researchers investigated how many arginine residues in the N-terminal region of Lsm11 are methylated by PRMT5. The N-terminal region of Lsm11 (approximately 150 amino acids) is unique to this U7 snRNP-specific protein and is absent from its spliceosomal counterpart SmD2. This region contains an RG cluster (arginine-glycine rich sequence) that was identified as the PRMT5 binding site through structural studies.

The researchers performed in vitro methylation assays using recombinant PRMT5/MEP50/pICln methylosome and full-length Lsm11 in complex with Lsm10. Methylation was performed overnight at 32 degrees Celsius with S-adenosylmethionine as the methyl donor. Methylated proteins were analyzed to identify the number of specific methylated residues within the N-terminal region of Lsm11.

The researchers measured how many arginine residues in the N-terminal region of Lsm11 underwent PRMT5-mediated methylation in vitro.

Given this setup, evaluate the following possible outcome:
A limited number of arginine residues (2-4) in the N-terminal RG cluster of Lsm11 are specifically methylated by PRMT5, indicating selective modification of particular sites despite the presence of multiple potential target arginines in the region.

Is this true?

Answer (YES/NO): YES